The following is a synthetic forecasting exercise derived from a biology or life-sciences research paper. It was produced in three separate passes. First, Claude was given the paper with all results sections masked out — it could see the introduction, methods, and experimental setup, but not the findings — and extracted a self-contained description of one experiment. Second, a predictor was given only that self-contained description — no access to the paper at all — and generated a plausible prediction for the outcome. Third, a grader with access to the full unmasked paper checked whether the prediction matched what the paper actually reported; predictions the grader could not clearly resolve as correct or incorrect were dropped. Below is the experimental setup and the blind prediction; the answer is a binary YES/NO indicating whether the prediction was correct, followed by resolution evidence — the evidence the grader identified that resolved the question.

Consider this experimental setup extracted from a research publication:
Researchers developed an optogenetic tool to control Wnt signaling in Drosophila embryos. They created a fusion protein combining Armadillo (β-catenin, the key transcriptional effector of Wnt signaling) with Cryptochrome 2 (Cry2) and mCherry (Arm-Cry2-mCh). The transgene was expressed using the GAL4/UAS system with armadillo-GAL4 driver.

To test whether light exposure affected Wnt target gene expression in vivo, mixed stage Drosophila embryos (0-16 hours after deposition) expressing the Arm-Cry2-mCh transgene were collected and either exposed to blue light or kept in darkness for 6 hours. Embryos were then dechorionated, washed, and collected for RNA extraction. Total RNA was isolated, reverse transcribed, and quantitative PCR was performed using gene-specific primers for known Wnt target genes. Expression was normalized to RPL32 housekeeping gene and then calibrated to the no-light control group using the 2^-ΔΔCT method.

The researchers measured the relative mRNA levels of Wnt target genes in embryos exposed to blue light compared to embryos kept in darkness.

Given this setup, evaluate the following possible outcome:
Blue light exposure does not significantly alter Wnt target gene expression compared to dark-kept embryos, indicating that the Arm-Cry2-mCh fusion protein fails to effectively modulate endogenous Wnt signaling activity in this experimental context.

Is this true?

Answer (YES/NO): NO